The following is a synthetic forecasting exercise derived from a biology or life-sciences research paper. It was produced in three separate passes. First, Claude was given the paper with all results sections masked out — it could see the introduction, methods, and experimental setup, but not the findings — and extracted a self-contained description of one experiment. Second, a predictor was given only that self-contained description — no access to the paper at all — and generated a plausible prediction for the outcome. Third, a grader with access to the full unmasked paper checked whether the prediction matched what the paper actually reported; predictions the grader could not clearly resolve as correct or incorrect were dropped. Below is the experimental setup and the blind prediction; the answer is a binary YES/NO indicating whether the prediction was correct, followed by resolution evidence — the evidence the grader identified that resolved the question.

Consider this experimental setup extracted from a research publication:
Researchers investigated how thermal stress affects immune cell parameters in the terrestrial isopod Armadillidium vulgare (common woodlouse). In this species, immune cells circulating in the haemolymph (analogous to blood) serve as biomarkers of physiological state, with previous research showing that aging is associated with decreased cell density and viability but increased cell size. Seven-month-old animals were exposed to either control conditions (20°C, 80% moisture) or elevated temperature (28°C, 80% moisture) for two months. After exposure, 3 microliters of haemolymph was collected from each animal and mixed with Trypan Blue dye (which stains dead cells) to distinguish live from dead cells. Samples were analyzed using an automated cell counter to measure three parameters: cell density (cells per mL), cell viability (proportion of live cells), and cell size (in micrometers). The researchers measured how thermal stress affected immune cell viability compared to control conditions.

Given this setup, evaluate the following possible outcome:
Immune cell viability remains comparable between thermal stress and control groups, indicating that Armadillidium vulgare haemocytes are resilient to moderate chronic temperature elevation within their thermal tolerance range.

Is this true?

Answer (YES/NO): YES